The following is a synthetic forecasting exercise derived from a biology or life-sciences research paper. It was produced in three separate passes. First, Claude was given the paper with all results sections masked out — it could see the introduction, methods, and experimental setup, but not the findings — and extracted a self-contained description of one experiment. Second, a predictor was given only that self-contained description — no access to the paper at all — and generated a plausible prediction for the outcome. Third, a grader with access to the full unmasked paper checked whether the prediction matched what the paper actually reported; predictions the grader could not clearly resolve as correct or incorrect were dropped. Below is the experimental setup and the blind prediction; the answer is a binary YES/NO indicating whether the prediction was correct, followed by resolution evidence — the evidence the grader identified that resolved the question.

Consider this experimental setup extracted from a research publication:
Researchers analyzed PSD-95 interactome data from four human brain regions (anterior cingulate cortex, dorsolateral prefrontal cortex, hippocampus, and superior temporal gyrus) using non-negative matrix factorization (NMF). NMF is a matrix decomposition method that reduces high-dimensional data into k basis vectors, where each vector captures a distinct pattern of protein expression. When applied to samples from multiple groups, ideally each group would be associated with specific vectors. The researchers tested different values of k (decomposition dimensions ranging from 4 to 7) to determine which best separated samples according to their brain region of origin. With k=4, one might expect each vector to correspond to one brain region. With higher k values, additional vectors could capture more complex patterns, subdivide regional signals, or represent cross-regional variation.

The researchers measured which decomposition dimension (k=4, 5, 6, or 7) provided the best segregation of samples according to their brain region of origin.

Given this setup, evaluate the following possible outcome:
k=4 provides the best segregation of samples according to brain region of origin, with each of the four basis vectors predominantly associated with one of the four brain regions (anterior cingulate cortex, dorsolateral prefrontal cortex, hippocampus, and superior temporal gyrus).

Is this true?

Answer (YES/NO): NO